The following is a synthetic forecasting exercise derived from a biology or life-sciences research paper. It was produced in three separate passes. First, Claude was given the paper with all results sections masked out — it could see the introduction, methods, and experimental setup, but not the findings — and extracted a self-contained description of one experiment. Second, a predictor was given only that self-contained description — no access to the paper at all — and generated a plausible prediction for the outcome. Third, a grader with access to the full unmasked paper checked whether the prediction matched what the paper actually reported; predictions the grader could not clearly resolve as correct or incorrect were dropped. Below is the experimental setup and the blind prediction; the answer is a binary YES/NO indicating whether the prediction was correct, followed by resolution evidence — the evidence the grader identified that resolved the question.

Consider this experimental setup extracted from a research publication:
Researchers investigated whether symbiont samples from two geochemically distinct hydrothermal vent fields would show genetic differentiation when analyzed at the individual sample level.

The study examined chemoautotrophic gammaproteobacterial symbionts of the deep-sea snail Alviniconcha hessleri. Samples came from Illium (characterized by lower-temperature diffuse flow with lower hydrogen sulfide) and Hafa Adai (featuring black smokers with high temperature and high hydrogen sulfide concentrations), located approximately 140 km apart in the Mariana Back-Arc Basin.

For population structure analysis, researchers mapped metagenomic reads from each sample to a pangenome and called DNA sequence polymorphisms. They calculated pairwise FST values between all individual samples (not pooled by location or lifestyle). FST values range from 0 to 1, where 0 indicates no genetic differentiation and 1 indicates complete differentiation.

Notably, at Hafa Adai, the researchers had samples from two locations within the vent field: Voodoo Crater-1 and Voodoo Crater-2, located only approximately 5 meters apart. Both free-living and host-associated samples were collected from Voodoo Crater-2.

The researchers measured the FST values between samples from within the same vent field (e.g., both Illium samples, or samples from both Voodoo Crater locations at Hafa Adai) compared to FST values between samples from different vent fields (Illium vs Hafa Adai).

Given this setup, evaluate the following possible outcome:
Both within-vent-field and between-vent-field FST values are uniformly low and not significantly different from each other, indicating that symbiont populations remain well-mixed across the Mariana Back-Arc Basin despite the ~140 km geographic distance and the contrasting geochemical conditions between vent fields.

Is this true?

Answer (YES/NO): NO